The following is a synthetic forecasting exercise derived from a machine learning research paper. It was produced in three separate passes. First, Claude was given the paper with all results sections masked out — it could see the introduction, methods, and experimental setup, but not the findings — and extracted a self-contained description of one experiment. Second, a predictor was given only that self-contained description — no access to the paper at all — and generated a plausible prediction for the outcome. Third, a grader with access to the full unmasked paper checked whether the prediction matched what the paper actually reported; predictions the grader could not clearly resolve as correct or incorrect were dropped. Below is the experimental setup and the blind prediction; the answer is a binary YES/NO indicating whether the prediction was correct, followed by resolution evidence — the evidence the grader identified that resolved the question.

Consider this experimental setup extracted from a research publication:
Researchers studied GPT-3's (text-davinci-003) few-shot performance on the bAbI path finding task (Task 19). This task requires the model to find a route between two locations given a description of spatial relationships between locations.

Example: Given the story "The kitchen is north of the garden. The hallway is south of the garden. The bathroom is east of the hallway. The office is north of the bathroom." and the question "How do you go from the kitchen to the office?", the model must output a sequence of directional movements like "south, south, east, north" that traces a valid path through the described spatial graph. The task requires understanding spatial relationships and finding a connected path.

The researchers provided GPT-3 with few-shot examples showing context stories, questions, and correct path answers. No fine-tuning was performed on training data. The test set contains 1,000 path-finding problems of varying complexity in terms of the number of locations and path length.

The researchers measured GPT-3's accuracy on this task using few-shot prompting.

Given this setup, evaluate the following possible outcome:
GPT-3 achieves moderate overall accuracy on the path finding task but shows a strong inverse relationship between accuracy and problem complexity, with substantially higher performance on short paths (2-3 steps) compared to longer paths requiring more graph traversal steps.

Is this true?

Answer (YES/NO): NO